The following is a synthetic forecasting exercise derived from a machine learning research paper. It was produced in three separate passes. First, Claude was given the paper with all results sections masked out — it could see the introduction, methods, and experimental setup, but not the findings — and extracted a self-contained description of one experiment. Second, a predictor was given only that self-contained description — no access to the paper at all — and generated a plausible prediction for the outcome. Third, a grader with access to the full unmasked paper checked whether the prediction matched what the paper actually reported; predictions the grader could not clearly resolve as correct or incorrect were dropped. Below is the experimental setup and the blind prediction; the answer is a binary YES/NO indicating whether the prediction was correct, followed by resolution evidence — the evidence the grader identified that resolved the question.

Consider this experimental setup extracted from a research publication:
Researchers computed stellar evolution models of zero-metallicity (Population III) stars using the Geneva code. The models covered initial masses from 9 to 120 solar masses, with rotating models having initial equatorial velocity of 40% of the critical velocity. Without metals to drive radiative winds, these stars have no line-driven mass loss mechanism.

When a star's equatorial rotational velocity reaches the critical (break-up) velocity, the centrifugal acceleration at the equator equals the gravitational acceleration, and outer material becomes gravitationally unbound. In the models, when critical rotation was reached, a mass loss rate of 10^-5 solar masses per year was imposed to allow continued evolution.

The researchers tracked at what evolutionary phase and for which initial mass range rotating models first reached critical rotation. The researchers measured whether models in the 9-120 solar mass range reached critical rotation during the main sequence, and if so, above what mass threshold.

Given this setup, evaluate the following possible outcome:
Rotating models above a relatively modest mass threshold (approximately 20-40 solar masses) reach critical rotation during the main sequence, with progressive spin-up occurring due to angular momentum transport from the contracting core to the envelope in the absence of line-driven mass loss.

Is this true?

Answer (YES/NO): NO